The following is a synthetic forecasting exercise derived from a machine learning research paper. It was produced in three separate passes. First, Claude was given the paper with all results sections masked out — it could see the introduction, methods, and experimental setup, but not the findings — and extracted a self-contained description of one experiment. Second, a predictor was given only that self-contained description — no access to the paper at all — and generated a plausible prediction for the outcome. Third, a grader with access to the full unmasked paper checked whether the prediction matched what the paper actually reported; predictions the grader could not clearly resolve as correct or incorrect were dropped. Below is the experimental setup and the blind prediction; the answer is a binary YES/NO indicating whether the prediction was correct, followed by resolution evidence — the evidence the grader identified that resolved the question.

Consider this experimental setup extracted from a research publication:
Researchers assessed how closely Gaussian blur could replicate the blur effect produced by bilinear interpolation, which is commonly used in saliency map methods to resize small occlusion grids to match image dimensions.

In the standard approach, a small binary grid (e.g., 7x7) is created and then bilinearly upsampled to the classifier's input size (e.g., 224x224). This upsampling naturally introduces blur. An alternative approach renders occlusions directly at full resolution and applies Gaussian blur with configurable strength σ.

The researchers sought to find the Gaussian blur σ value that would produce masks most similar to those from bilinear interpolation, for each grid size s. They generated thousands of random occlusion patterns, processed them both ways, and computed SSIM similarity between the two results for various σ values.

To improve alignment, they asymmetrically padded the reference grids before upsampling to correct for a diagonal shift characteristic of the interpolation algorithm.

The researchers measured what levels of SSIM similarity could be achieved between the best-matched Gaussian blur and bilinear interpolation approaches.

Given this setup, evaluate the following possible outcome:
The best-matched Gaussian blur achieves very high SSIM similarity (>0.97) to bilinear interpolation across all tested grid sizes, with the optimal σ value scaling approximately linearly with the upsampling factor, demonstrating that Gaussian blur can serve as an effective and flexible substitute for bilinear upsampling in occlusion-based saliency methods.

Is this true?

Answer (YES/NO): NO